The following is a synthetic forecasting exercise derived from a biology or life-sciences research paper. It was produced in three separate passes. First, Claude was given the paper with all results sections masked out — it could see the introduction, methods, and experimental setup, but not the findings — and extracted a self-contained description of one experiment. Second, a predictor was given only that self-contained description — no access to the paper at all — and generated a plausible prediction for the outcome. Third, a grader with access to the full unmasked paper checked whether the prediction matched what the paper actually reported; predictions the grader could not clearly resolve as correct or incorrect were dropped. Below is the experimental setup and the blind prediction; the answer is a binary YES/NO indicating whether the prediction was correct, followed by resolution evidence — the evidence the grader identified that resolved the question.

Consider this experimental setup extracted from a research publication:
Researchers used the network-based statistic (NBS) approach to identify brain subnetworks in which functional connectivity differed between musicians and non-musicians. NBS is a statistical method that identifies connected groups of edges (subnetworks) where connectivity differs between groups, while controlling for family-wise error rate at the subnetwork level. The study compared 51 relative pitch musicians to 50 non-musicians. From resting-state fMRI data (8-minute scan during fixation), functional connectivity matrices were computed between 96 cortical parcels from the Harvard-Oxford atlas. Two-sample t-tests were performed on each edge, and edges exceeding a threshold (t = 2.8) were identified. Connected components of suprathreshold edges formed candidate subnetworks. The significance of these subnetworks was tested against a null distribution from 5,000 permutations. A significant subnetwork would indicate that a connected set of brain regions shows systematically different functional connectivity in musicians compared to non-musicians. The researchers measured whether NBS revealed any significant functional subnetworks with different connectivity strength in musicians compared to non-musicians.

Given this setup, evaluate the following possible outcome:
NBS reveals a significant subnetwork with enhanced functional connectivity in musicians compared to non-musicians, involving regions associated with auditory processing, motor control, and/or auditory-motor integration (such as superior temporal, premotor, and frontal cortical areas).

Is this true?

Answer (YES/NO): YES